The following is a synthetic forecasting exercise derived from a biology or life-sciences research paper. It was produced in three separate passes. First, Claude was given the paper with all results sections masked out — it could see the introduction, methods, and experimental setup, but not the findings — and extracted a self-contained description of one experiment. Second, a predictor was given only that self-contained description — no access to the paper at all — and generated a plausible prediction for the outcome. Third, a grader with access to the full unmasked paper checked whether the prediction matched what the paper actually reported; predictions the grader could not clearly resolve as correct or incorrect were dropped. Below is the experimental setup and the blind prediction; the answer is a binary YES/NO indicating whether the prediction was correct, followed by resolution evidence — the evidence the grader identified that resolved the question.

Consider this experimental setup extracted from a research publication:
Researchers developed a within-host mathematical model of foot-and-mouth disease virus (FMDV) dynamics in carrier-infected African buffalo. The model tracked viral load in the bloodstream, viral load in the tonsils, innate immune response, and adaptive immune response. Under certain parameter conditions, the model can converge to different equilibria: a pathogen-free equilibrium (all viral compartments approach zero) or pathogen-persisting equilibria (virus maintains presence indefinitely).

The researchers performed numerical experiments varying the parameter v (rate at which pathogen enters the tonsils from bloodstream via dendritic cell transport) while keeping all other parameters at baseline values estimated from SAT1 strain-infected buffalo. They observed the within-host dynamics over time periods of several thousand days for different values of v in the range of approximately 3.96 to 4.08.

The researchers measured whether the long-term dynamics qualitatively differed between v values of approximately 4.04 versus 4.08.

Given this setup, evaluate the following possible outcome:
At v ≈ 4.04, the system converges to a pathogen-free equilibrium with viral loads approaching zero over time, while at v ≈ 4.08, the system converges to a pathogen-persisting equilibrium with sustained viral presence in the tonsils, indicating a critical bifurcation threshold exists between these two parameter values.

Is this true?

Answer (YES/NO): NO